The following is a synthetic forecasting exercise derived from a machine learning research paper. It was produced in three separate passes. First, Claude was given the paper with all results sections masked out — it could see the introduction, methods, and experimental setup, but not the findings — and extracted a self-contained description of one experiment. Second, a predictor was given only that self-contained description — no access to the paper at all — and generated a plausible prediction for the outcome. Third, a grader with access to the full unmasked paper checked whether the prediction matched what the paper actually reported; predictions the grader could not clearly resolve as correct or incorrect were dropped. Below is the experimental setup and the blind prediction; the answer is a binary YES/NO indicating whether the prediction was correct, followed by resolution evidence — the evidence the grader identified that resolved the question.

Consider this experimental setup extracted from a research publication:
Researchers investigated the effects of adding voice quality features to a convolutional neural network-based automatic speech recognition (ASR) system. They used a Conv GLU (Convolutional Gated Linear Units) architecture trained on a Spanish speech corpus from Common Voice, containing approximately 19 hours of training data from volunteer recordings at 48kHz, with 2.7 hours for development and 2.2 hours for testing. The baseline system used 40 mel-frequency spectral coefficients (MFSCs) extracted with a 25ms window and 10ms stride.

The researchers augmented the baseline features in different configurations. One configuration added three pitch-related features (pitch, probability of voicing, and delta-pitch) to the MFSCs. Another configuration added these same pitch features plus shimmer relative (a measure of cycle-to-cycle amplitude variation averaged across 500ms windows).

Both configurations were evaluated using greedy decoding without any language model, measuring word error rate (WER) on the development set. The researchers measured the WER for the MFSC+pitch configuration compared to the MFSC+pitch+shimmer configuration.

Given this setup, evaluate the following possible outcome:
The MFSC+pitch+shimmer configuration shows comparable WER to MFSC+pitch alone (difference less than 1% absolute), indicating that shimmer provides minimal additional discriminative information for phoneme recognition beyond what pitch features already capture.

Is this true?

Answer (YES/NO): NO